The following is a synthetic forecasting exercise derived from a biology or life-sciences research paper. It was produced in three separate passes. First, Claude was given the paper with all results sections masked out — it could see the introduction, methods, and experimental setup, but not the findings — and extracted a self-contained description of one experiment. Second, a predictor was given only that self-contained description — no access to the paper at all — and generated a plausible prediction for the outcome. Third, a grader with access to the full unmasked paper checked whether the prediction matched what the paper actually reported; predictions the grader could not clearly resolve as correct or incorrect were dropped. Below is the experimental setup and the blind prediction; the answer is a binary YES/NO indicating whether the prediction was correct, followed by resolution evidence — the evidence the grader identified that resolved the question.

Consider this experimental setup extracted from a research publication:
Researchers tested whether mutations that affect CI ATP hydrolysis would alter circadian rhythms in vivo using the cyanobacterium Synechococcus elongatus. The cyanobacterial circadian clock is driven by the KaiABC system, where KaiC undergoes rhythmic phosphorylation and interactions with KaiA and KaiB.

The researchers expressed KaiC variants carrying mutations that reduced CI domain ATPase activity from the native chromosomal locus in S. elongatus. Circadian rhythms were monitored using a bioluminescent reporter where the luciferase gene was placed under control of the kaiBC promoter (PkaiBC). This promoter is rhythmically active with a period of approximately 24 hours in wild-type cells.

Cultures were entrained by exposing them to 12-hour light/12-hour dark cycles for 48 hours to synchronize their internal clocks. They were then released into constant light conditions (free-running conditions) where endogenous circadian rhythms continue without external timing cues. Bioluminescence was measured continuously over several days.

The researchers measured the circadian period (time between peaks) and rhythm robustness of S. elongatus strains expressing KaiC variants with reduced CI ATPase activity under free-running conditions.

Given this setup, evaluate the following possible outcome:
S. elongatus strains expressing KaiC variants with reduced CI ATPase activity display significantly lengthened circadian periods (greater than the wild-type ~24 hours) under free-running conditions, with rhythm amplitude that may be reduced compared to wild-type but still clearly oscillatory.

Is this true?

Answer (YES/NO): NO